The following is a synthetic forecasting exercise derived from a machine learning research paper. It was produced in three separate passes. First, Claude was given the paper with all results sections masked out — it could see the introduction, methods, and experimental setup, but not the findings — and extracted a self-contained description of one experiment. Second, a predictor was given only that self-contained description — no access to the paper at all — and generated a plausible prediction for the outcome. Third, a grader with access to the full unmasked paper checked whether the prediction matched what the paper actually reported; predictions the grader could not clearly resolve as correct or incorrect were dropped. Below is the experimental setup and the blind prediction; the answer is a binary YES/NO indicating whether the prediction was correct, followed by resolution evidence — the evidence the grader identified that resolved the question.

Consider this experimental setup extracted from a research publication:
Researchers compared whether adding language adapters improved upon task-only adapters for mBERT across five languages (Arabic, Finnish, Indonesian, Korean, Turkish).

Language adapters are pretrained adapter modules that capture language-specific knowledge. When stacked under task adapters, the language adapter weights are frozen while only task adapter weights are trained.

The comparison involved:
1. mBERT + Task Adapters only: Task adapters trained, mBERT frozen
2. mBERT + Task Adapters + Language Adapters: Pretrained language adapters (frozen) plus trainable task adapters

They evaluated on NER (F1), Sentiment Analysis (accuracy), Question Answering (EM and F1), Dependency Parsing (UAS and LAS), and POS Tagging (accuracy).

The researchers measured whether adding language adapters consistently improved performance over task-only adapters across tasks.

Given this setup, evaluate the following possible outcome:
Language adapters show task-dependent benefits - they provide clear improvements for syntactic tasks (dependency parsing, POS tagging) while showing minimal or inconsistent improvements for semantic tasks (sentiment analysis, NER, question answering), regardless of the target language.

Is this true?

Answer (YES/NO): NO